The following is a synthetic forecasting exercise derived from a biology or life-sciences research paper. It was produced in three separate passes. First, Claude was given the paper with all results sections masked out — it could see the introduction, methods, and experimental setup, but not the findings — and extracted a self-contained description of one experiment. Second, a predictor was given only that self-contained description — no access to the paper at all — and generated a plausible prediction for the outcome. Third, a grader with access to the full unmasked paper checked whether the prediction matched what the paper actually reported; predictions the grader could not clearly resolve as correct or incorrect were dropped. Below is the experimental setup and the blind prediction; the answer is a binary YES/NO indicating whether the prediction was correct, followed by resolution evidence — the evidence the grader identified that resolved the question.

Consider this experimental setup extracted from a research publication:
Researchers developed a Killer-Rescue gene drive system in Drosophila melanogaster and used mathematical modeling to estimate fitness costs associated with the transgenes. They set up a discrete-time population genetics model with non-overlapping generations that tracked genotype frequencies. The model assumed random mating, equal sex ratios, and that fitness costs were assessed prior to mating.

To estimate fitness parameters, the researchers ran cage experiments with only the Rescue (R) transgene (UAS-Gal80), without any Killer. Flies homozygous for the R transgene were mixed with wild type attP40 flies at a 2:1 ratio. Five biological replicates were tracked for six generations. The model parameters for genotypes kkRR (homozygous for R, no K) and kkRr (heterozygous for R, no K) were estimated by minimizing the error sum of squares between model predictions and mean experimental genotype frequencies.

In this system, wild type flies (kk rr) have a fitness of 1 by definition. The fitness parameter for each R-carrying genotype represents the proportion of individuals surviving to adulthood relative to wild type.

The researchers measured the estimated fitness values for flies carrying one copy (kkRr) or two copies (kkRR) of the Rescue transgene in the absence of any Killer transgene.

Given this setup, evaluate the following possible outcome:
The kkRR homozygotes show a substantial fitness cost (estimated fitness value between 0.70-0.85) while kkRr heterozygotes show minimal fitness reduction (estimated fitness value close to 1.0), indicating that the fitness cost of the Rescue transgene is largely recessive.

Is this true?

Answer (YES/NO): NO